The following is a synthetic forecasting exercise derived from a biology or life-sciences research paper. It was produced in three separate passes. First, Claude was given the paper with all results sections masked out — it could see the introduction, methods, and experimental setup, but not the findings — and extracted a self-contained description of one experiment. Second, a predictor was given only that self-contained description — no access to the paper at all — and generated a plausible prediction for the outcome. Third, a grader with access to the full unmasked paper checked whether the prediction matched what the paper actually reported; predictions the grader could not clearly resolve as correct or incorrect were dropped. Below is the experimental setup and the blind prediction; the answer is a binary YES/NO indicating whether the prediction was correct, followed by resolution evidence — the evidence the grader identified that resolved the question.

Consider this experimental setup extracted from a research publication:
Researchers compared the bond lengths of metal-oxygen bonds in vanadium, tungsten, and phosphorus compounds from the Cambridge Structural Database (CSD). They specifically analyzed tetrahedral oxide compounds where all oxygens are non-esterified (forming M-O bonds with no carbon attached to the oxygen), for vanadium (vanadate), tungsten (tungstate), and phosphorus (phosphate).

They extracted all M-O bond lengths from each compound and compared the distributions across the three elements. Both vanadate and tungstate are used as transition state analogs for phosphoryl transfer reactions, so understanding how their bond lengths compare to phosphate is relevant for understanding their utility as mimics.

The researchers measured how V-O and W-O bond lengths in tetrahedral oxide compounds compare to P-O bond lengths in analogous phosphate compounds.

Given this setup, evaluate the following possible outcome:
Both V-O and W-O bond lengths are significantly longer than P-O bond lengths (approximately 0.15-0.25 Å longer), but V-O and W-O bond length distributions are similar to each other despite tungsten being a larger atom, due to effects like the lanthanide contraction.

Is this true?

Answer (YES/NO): NO